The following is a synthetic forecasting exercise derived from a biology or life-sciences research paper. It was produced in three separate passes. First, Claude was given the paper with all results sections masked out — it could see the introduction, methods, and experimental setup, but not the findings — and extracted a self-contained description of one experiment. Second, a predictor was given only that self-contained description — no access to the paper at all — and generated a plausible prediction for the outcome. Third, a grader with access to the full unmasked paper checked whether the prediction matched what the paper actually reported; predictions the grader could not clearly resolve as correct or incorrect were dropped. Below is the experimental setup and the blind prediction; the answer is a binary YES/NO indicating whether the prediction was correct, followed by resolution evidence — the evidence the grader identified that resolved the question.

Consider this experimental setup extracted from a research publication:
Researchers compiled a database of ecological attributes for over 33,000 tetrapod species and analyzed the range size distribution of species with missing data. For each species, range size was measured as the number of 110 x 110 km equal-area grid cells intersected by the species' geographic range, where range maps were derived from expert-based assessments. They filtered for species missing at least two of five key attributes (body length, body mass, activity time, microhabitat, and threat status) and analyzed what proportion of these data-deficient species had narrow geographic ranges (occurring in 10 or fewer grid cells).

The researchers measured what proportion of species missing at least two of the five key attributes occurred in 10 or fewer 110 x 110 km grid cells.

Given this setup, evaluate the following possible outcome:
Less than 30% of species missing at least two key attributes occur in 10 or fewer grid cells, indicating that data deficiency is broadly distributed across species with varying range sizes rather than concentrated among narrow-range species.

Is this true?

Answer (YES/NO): NO